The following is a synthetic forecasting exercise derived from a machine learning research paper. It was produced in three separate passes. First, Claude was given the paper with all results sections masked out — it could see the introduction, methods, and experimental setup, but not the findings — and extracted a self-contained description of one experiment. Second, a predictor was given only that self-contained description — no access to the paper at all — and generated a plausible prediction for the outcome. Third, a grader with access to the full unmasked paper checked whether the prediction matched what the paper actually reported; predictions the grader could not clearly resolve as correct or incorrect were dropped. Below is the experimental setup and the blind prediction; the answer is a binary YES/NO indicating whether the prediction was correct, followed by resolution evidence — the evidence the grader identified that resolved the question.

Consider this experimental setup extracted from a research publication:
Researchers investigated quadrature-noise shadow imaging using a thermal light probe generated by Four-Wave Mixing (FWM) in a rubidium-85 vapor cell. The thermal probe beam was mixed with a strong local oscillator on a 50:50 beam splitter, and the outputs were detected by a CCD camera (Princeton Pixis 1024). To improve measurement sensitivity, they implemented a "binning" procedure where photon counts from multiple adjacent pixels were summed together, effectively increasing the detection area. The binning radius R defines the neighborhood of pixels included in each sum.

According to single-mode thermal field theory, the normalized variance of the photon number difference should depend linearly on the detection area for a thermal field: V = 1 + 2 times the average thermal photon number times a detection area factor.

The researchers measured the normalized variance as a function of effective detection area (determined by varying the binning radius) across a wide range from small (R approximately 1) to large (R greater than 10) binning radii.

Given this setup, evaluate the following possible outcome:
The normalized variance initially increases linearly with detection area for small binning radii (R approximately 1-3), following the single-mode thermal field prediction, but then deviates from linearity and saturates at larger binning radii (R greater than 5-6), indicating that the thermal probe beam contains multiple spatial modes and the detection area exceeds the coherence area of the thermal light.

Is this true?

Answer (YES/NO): NO